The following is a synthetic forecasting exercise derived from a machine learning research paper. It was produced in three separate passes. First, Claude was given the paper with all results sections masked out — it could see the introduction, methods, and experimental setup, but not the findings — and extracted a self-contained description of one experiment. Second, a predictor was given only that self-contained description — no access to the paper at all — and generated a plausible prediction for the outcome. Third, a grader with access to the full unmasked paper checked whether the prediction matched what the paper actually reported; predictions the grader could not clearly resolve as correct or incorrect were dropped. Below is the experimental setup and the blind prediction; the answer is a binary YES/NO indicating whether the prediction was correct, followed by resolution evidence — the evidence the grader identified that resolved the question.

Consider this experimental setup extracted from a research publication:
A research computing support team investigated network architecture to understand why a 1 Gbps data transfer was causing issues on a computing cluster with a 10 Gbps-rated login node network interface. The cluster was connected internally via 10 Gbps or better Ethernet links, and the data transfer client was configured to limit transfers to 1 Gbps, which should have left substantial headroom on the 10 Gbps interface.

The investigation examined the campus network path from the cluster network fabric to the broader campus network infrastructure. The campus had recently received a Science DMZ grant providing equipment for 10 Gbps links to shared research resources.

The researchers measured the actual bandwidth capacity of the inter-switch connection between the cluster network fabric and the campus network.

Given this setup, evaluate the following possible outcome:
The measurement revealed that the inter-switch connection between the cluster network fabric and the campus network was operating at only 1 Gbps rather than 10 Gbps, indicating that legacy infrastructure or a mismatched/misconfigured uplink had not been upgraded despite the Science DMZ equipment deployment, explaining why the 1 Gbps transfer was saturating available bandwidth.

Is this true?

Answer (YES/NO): YES